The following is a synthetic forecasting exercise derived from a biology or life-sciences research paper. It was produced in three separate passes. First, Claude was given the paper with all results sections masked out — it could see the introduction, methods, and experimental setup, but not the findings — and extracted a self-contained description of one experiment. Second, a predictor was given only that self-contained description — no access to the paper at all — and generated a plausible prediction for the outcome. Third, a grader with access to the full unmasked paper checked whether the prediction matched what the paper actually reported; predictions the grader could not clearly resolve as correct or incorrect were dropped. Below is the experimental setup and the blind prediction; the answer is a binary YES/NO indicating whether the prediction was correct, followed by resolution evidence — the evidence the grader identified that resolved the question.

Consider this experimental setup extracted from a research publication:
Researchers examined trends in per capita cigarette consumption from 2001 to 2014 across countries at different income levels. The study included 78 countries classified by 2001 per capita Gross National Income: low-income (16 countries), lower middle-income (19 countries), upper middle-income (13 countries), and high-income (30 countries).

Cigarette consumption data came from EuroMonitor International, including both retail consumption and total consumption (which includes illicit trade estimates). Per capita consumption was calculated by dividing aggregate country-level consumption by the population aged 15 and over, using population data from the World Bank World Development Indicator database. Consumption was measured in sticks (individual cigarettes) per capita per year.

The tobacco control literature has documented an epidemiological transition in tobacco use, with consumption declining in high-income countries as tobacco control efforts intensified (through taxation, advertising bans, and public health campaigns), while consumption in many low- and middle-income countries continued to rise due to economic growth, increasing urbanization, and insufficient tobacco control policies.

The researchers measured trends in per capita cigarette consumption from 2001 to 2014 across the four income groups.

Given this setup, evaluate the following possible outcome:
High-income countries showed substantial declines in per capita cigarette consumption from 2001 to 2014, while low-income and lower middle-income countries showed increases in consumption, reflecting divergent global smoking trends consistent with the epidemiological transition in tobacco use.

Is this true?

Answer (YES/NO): NO